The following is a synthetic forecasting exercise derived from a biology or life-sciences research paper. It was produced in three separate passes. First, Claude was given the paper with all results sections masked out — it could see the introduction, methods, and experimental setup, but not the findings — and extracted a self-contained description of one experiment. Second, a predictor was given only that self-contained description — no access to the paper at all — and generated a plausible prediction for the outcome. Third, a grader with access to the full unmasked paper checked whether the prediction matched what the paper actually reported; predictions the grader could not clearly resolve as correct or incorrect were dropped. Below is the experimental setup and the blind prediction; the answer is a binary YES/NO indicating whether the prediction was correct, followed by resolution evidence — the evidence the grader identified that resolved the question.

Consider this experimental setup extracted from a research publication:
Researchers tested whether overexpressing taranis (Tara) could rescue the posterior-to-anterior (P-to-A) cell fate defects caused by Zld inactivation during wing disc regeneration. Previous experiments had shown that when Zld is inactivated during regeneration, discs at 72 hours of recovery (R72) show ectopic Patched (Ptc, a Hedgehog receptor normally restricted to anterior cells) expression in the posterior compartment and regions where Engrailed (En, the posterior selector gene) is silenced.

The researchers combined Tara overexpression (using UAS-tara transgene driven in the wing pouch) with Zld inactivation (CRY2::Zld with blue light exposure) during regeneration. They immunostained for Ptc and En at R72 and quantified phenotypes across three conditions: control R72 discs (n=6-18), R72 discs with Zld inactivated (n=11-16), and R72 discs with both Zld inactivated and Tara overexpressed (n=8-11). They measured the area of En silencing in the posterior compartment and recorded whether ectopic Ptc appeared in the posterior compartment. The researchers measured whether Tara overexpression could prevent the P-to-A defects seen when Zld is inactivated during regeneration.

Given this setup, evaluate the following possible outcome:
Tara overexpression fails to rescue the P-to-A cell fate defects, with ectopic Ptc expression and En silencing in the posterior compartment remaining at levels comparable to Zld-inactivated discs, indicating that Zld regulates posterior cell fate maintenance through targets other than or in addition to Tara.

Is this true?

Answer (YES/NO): NO